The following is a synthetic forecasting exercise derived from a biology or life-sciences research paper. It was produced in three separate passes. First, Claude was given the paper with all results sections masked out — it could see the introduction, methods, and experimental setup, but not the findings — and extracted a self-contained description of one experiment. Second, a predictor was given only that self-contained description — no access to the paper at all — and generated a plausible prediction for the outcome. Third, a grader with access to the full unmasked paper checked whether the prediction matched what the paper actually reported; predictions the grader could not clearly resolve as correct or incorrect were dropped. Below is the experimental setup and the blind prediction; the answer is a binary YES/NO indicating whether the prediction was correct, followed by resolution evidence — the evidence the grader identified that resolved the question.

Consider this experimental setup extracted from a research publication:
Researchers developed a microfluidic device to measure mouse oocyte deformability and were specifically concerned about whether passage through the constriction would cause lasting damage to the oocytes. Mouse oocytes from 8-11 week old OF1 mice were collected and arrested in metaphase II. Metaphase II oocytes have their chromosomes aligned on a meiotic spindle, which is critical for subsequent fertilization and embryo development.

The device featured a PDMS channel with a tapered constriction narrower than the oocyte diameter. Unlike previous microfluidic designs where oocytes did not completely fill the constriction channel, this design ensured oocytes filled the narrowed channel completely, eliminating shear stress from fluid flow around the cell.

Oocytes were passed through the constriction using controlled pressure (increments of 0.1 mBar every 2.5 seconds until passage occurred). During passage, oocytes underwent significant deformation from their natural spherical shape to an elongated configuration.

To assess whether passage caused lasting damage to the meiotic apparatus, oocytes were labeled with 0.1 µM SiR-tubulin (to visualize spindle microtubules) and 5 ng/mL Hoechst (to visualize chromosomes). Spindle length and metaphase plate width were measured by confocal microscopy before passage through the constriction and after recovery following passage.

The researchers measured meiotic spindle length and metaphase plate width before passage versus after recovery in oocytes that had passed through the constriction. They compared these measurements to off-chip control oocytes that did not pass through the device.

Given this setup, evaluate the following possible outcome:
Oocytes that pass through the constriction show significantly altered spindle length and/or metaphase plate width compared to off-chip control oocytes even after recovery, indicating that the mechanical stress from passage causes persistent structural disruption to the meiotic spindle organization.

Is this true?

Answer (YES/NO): NO